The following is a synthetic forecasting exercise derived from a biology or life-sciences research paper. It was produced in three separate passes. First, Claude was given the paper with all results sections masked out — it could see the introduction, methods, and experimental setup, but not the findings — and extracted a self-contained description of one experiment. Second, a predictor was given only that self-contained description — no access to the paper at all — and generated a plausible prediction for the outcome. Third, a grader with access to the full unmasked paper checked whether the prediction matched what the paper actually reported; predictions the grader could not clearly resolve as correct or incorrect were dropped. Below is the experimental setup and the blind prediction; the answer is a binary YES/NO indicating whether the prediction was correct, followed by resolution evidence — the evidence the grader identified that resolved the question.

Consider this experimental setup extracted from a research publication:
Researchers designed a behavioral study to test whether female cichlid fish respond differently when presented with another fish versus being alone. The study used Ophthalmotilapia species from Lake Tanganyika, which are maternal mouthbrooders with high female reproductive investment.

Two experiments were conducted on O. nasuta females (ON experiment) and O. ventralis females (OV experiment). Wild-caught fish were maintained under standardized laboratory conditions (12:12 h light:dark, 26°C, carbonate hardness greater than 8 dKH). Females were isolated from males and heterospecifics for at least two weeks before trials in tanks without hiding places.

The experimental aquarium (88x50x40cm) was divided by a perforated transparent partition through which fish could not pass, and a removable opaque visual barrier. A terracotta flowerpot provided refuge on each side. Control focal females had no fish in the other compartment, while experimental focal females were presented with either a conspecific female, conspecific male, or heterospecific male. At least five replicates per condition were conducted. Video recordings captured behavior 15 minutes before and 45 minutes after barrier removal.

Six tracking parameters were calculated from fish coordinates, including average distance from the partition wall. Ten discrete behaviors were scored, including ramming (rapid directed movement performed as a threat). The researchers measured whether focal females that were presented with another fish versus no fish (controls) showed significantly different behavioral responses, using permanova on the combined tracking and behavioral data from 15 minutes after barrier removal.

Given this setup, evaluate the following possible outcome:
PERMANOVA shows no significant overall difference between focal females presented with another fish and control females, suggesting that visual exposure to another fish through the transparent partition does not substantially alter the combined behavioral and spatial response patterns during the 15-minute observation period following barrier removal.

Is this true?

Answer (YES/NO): NO